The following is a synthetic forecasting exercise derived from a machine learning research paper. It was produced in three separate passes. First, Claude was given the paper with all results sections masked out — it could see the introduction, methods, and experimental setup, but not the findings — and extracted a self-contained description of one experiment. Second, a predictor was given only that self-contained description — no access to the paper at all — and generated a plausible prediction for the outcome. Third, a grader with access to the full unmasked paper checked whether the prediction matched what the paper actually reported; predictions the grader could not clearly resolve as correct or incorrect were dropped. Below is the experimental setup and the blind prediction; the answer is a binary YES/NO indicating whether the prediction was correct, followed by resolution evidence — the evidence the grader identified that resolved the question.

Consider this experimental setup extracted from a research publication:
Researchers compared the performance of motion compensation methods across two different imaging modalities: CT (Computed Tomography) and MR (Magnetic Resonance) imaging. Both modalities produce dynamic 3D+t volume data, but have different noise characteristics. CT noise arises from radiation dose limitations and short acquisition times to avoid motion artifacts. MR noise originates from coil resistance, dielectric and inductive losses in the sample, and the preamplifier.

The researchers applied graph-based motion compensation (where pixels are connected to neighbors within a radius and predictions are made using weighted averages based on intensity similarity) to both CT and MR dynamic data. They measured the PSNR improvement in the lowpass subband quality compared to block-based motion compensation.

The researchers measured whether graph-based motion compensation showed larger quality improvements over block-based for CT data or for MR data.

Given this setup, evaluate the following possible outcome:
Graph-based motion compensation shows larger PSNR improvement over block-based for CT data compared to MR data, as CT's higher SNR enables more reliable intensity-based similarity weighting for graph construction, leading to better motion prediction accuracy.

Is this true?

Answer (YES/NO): NO